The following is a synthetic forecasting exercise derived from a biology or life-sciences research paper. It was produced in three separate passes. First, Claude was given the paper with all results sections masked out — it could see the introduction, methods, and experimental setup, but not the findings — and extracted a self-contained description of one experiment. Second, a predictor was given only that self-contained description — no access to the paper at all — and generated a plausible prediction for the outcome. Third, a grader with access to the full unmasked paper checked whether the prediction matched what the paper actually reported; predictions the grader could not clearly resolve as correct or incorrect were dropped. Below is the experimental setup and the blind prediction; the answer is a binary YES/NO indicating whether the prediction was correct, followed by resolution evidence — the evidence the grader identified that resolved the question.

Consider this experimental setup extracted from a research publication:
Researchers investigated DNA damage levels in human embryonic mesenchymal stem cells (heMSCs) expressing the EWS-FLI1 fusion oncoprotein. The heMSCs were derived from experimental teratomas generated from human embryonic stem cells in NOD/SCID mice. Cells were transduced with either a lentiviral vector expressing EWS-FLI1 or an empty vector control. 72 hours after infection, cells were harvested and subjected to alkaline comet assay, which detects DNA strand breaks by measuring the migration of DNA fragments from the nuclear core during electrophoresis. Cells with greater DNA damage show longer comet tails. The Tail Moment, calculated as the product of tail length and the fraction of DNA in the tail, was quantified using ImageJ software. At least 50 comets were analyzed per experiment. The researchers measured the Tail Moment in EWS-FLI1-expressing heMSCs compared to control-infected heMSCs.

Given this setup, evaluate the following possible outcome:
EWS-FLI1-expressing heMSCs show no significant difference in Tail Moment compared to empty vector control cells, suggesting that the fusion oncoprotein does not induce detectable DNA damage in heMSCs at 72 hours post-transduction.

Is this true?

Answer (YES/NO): NO